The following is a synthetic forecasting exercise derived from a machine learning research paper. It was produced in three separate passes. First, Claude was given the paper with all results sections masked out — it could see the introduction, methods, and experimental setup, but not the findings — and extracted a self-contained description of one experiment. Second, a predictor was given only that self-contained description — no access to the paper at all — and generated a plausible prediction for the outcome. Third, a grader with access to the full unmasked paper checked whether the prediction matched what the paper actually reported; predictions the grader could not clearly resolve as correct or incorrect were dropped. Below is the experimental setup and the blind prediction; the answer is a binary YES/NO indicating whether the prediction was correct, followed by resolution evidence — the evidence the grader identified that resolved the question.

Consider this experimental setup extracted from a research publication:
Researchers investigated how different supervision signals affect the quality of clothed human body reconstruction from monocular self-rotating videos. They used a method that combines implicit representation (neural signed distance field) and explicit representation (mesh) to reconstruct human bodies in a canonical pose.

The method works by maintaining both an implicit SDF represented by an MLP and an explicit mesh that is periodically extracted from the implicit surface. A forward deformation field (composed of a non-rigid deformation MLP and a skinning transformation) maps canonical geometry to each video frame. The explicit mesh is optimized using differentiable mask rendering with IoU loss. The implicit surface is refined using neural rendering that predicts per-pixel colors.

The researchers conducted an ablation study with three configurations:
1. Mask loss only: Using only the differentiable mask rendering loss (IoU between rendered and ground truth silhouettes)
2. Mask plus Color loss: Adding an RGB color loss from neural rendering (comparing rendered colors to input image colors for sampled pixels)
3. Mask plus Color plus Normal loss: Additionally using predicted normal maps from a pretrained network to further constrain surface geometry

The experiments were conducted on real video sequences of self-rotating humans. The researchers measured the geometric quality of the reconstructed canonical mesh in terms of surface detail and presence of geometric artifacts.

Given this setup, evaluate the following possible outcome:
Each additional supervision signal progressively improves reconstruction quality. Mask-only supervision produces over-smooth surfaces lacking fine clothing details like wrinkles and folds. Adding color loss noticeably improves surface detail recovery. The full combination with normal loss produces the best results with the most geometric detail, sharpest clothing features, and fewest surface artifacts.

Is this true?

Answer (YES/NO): YES